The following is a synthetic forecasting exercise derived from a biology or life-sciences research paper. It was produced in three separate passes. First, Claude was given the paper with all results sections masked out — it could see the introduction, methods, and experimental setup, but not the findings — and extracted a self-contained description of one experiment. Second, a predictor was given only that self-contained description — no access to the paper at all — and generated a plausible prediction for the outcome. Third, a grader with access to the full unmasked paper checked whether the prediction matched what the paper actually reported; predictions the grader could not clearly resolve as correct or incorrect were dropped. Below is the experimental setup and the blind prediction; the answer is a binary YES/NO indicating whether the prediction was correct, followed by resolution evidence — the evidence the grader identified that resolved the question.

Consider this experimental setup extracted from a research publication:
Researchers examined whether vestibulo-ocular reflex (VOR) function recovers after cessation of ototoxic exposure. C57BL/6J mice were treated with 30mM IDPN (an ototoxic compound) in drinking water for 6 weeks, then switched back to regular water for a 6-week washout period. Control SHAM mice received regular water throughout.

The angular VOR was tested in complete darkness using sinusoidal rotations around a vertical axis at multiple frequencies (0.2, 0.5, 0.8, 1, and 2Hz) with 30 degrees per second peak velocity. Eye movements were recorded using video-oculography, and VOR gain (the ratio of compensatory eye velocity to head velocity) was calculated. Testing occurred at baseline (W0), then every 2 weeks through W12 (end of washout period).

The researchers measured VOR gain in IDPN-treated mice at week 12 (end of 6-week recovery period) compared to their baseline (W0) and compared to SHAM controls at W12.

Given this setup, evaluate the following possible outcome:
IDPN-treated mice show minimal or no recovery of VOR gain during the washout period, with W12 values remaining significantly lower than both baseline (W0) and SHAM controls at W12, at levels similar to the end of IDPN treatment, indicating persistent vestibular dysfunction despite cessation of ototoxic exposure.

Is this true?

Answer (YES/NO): NO